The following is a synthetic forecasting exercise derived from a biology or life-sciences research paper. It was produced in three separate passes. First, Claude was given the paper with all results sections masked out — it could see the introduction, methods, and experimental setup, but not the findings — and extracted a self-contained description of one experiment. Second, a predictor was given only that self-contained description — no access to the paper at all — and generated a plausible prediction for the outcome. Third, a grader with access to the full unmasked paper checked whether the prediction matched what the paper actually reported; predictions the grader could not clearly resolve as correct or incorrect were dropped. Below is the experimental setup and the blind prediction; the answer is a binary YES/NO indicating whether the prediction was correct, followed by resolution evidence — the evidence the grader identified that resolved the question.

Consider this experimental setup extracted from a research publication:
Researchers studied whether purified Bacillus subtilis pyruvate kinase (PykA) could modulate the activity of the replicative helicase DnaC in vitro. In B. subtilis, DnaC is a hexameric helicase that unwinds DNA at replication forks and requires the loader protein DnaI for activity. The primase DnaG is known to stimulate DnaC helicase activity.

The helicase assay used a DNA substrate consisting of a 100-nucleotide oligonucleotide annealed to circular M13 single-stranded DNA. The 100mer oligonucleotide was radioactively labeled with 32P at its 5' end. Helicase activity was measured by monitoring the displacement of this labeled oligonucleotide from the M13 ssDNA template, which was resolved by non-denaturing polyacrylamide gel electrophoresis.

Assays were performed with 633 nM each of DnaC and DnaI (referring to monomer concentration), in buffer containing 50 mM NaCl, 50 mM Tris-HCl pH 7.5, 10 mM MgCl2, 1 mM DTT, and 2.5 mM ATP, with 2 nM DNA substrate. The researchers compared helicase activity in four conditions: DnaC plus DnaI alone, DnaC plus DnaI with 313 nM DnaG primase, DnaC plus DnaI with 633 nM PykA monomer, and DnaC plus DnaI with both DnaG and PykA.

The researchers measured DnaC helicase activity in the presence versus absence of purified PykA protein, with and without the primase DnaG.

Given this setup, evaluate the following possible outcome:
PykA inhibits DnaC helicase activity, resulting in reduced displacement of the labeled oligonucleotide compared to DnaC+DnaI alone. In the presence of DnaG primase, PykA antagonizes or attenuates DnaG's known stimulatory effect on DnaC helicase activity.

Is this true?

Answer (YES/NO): YES